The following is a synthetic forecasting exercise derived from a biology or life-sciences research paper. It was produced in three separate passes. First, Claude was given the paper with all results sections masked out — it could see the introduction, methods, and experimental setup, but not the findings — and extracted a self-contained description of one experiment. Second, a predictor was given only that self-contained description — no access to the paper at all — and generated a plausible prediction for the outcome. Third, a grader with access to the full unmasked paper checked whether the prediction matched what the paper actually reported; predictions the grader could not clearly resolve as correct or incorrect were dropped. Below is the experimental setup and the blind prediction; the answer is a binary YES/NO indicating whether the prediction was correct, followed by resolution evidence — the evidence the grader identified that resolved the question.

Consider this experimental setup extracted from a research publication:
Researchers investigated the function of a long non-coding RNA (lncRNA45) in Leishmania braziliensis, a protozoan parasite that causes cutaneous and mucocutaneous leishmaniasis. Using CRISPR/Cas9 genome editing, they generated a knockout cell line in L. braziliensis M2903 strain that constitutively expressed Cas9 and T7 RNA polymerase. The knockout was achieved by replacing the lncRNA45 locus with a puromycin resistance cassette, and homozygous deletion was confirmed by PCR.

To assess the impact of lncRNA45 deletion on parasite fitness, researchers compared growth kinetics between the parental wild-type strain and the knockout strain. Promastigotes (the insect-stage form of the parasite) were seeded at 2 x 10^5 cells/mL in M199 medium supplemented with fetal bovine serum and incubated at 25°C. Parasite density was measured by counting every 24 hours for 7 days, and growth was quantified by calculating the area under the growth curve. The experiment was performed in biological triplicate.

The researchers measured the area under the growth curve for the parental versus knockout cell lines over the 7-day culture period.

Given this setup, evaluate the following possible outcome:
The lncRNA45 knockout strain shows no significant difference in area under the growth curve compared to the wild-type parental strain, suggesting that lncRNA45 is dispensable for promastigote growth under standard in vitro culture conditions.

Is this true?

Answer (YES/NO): NO